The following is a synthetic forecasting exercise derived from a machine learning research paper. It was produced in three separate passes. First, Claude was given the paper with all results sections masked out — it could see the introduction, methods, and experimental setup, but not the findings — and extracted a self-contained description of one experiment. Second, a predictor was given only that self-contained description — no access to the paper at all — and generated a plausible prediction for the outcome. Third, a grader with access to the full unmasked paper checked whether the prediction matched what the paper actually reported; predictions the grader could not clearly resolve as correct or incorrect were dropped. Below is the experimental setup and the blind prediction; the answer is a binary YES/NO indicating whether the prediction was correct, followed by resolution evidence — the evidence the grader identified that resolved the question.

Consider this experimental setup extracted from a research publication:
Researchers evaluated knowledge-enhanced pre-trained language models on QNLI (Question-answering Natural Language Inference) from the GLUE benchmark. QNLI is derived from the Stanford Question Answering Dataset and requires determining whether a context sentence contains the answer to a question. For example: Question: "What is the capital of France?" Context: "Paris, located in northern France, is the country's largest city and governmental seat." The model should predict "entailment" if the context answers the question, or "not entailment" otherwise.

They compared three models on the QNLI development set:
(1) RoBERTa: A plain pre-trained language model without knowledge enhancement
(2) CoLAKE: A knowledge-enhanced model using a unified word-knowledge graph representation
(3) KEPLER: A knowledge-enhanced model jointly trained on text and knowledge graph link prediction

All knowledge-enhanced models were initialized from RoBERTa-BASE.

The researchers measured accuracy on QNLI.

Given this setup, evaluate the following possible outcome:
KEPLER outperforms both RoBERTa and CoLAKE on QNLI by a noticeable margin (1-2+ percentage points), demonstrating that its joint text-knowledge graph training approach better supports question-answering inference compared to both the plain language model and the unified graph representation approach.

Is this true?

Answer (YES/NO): NO